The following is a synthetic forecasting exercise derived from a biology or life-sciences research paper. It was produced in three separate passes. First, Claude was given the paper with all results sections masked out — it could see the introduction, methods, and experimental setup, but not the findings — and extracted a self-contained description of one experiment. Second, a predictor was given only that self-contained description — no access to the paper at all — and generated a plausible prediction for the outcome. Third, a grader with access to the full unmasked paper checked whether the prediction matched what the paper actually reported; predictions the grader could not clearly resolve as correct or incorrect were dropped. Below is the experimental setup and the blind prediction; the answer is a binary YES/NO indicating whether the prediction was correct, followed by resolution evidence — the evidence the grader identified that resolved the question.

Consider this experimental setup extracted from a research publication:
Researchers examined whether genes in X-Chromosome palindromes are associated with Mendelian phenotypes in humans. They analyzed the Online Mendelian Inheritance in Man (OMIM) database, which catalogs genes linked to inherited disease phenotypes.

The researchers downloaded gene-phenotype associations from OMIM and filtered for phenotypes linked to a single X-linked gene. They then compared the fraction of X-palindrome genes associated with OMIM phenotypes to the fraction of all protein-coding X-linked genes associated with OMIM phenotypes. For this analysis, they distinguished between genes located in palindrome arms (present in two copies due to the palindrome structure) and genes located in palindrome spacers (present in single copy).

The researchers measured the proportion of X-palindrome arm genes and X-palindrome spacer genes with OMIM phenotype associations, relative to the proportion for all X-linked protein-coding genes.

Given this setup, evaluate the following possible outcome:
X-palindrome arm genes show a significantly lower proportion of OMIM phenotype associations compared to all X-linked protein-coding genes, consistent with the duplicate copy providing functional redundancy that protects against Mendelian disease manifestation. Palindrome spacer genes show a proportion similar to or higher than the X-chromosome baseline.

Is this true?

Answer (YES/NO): YES